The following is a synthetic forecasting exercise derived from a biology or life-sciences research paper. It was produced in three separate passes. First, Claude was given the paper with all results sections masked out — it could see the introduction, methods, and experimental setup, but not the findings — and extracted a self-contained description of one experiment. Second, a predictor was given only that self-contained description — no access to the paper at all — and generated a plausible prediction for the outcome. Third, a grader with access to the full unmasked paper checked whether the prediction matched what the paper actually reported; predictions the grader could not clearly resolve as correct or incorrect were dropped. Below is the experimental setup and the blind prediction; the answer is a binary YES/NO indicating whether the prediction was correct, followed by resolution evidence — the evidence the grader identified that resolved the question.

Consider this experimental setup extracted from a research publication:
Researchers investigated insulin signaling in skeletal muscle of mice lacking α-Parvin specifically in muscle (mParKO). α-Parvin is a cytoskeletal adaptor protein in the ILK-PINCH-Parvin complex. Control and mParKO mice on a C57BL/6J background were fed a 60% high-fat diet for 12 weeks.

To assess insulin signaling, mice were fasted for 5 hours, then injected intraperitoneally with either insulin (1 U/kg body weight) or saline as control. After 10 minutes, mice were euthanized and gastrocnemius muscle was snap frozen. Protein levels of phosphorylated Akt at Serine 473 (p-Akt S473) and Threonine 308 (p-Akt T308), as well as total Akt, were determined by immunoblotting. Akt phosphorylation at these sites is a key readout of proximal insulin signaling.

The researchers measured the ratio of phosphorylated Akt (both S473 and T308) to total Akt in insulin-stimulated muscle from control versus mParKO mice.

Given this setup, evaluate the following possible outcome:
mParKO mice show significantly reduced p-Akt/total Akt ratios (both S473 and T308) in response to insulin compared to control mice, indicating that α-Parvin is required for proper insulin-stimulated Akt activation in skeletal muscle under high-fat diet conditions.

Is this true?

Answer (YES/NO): NO